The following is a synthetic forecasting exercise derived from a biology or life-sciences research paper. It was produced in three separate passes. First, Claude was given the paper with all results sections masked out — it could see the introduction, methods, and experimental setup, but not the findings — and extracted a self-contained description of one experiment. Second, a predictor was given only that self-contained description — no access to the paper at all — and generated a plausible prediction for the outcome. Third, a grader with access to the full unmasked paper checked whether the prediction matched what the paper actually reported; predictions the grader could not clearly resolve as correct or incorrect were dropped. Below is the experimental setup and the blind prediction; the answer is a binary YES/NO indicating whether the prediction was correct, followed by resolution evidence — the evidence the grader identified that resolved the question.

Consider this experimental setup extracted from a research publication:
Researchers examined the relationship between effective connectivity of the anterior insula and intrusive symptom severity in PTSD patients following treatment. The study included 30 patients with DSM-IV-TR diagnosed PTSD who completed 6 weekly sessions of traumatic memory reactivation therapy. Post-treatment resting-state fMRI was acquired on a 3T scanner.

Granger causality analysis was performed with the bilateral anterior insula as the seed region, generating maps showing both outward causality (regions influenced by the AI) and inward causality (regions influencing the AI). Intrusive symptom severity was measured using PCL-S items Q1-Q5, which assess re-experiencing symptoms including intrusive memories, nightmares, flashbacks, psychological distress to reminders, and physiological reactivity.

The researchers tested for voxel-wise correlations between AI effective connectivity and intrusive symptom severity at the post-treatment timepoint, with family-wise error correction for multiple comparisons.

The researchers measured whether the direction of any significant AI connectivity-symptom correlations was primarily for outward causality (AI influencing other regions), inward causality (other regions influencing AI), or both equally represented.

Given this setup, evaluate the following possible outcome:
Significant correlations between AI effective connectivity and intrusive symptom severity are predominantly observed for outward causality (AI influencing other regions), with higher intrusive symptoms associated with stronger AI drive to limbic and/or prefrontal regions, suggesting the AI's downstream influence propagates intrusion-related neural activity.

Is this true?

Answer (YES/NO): YES